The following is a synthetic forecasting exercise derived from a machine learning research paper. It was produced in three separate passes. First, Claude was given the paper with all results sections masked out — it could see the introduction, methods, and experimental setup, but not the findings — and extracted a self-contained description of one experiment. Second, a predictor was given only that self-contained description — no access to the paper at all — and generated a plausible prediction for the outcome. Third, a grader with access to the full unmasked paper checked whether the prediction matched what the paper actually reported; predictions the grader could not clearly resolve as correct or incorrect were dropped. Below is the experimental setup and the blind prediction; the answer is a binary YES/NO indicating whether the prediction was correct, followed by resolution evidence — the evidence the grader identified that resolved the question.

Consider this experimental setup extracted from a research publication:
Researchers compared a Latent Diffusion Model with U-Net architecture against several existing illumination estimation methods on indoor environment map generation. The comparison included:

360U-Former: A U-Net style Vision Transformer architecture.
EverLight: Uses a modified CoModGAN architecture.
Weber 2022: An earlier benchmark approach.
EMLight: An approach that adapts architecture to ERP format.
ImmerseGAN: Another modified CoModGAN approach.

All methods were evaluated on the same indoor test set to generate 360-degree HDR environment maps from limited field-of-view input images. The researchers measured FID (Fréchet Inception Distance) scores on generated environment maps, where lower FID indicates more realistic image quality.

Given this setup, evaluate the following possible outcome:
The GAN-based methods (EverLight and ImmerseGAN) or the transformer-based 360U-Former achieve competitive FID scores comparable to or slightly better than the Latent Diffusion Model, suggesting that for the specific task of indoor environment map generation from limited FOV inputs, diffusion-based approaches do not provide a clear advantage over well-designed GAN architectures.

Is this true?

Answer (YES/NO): YES